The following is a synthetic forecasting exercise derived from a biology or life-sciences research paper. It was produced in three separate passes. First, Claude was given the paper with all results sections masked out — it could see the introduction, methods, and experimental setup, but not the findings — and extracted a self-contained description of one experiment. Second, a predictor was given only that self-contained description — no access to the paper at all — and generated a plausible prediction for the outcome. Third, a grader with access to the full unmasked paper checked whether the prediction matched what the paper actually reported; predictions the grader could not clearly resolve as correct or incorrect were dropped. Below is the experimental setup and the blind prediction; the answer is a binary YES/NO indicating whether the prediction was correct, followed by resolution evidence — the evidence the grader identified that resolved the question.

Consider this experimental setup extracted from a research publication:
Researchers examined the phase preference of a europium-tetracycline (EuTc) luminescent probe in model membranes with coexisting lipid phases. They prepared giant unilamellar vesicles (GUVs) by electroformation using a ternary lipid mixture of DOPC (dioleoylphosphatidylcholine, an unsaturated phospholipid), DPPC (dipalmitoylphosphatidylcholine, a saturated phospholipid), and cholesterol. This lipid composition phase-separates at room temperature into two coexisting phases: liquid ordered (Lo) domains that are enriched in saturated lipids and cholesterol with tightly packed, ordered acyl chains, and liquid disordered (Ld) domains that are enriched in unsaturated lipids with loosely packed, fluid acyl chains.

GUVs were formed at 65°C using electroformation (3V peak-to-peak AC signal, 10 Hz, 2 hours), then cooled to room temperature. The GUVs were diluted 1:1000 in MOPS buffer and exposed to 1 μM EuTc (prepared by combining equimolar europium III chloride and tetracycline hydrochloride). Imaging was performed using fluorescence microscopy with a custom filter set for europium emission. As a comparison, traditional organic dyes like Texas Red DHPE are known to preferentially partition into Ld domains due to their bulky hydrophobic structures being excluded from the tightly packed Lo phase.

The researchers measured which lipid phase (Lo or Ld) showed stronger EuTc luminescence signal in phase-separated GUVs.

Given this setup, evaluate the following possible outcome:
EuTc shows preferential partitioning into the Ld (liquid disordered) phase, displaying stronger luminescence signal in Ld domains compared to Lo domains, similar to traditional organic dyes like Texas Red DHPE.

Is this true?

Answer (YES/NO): YES